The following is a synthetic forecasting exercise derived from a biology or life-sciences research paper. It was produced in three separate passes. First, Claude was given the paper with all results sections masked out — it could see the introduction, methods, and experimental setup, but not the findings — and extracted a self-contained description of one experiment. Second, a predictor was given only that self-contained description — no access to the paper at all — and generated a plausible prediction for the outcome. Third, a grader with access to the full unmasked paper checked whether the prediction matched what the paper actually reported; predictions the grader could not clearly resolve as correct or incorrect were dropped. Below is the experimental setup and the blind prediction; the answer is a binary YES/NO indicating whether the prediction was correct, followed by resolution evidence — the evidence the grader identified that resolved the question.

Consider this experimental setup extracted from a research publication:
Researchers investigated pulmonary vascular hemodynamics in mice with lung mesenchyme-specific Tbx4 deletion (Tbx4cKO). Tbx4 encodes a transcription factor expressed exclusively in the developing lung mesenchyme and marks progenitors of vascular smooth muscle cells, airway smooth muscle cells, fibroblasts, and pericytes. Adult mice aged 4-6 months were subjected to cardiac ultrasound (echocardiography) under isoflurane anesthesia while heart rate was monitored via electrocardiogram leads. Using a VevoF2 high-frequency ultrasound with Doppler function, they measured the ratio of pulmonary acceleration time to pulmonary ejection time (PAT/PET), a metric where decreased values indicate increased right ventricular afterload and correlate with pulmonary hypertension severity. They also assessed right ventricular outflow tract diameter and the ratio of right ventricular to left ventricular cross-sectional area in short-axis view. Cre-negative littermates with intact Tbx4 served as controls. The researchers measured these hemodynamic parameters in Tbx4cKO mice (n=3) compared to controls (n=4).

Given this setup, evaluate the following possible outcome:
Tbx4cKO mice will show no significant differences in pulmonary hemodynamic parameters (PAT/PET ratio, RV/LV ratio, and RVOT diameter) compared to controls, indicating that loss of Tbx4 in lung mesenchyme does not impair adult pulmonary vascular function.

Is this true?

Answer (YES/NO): NO